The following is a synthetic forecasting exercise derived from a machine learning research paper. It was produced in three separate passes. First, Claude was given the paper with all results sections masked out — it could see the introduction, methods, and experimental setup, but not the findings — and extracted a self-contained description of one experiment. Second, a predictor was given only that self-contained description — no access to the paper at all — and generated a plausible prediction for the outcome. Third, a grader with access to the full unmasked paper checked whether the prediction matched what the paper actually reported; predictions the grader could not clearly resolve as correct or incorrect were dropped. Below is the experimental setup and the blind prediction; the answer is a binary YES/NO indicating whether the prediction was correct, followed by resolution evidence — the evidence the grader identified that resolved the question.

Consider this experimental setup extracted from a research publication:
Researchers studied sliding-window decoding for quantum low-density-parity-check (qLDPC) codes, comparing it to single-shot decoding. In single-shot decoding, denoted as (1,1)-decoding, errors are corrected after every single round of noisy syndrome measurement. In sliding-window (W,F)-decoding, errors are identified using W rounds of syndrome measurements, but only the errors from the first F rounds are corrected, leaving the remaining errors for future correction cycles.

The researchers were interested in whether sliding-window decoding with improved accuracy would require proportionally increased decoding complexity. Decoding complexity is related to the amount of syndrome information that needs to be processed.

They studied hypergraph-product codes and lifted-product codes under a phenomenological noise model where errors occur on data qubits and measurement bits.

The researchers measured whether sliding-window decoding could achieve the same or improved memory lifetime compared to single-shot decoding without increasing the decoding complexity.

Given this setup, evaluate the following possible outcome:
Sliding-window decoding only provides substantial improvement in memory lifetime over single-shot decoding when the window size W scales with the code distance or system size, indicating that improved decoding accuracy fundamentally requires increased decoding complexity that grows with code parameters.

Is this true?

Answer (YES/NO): NO